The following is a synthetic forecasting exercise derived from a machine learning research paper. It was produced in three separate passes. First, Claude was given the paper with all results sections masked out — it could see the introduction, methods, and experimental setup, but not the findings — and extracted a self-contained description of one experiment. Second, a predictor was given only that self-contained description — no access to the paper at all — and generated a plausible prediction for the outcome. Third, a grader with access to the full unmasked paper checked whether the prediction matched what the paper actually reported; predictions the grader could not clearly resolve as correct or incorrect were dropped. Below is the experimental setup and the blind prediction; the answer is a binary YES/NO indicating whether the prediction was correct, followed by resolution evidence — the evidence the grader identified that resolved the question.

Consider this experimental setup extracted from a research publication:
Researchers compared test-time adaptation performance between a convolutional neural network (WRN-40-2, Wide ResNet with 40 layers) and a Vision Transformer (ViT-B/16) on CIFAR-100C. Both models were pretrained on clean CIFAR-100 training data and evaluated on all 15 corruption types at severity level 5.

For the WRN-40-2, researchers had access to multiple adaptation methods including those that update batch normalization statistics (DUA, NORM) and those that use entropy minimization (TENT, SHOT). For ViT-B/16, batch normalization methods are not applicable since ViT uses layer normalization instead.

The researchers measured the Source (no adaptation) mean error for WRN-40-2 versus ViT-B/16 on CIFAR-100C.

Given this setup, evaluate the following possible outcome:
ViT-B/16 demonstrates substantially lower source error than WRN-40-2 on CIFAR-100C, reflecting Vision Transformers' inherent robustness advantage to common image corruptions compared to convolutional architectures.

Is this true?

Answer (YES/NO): YES